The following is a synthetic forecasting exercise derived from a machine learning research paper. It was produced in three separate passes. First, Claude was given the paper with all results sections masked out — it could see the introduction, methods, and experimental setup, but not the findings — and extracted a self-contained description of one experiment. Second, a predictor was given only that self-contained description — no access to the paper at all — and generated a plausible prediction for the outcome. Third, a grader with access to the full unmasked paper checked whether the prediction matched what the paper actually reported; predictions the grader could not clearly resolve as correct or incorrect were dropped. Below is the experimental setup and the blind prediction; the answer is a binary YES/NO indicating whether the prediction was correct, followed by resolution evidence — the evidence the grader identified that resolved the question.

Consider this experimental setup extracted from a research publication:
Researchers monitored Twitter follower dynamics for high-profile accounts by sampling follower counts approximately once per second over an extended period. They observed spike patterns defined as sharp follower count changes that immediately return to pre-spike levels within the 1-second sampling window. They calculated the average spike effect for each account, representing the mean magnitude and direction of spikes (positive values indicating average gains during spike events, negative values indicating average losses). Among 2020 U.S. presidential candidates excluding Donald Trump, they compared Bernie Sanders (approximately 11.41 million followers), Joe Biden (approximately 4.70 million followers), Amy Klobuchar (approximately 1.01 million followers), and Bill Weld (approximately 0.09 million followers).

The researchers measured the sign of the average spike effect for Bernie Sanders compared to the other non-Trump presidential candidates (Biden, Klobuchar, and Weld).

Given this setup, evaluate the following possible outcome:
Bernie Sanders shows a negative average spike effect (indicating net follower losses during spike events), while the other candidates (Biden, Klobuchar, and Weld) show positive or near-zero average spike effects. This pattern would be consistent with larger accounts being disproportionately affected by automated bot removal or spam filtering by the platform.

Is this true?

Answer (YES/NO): NO